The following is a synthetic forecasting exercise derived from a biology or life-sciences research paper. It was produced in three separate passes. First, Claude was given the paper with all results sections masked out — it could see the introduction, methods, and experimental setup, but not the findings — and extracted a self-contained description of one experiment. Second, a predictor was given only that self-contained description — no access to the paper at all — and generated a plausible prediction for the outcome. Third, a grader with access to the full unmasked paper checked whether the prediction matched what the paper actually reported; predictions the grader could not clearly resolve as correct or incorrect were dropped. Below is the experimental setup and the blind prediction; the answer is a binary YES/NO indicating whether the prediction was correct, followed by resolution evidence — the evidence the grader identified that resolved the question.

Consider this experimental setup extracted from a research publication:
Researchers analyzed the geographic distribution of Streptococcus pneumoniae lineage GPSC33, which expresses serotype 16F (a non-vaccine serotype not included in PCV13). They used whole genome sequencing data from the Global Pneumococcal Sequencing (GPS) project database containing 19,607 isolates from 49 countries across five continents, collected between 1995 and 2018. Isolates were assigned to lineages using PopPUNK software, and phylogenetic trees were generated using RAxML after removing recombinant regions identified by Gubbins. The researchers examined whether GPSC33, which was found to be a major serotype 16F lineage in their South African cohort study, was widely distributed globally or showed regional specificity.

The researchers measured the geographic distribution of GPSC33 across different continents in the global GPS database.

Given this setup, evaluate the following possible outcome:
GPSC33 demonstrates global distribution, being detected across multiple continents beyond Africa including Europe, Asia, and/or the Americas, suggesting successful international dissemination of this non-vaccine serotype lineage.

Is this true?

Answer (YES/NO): NO